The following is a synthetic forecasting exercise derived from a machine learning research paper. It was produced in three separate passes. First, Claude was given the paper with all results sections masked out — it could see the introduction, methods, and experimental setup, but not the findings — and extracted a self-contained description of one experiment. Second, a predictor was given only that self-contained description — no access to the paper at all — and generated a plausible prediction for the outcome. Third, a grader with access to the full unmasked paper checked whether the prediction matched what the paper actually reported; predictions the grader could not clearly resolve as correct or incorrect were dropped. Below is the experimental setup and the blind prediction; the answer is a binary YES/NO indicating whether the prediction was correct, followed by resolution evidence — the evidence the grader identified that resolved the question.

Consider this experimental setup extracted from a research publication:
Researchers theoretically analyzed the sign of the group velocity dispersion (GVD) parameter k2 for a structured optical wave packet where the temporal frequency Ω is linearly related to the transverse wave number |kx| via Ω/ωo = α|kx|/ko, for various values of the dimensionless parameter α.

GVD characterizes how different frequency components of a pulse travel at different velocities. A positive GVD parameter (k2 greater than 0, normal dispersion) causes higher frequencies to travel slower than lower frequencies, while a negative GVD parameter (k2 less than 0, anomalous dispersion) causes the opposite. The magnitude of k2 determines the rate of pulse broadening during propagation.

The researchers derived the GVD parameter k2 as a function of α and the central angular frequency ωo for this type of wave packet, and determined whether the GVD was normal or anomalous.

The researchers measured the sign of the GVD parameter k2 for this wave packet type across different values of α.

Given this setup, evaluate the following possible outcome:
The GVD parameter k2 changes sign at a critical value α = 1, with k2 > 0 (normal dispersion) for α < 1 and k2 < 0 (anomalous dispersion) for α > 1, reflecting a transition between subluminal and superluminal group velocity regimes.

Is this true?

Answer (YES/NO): NO